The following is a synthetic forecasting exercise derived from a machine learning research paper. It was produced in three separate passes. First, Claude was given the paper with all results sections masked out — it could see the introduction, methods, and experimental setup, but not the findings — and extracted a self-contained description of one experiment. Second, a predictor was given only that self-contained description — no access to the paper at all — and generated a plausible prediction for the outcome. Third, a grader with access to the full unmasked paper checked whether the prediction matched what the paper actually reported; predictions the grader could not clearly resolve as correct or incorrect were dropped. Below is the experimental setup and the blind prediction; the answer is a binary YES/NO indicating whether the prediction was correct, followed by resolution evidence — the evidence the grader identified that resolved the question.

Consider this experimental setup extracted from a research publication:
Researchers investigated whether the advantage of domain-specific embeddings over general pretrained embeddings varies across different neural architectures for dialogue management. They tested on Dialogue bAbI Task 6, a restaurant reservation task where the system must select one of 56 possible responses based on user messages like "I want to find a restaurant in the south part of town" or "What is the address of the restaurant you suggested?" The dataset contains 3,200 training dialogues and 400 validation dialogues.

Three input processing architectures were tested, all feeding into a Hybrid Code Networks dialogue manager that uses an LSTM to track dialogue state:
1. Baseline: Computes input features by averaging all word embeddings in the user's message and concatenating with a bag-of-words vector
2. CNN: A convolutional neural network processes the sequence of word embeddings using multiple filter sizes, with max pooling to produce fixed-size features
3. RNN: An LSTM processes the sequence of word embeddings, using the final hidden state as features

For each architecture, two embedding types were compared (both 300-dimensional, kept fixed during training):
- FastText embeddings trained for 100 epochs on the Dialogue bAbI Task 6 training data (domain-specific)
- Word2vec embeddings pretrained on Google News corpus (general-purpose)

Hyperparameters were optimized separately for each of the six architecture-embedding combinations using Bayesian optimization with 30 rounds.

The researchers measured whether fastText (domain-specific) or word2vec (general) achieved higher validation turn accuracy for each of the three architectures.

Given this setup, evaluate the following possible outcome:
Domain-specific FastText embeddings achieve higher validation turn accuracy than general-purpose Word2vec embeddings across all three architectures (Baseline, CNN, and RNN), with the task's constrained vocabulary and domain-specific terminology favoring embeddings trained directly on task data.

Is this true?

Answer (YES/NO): NO